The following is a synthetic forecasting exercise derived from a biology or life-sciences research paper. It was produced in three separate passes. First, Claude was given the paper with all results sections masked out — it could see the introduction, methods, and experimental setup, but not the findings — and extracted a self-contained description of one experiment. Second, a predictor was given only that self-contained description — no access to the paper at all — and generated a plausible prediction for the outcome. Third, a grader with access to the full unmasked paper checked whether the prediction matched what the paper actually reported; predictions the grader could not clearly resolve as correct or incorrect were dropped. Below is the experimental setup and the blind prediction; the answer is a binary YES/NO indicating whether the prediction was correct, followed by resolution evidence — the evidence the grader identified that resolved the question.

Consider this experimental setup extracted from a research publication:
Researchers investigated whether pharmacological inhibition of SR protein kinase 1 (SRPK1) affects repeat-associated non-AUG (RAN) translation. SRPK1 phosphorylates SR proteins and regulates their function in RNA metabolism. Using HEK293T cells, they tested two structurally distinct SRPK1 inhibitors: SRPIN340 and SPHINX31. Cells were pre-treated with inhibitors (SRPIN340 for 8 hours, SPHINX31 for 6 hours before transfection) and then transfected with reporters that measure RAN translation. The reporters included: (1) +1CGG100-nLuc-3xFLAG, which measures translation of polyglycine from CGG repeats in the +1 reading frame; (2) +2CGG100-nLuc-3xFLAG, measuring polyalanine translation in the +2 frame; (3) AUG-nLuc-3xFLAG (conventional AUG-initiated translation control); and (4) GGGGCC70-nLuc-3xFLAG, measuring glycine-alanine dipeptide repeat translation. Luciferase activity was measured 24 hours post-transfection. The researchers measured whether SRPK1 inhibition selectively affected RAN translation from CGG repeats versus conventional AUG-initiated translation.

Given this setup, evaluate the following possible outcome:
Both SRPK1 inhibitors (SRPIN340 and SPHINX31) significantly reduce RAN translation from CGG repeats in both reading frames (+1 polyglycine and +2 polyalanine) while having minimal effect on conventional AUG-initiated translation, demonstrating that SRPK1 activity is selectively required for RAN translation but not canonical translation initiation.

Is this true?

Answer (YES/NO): YES